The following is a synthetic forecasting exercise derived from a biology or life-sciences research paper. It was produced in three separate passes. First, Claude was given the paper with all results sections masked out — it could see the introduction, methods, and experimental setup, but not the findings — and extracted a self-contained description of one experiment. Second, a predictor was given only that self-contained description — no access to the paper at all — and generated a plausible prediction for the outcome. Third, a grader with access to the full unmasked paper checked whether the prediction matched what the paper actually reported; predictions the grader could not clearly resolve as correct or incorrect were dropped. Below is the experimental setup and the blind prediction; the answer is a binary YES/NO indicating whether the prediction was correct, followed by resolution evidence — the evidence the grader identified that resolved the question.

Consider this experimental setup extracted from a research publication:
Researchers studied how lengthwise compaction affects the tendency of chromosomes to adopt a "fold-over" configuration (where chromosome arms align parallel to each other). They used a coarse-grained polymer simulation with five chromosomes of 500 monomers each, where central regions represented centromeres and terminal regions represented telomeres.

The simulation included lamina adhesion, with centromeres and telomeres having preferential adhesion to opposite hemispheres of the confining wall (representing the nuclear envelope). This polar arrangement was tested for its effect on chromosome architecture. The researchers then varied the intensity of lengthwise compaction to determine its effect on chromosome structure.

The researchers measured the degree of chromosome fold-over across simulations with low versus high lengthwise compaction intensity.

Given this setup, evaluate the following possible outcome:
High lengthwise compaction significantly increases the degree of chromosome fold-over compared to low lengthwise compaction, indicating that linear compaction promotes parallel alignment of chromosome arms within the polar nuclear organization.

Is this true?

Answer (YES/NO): YES